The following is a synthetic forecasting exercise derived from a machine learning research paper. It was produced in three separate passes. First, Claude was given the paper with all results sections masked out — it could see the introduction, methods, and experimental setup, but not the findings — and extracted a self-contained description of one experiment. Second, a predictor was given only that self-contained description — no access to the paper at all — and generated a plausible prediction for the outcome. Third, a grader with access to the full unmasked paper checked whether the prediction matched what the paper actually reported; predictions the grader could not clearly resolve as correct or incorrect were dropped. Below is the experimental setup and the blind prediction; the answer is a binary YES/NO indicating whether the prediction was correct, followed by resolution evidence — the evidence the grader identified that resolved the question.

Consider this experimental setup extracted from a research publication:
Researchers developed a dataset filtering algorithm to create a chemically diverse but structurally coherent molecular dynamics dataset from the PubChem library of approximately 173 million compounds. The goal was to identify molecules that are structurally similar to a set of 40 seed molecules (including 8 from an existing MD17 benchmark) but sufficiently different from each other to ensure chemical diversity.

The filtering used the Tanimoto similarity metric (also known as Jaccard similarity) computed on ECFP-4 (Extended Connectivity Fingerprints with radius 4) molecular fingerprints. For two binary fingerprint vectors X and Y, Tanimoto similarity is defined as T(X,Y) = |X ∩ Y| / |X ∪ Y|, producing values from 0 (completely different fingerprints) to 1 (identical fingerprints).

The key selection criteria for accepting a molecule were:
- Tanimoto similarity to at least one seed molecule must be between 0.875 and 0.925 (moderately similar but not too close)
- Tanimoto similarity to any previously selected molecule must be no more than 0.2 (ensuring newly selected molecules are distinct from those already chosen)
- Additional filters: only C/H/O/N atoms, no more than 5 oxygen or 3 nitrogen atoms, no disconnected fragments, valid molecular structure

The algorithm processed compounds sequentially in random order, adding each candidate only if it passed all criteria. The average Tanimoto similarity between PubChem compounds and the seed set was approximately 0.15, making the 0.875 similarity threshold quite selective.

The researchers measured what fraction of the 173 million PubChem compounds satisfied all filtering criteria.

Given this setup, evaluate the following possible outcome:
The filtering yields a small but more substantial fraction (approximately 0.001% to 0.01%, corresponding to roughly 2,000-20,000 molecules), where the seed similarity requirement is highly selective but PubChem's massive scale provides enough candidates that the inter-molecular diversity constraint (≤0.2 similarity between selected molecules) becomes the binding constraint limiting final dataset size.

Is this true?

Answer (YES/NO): YES